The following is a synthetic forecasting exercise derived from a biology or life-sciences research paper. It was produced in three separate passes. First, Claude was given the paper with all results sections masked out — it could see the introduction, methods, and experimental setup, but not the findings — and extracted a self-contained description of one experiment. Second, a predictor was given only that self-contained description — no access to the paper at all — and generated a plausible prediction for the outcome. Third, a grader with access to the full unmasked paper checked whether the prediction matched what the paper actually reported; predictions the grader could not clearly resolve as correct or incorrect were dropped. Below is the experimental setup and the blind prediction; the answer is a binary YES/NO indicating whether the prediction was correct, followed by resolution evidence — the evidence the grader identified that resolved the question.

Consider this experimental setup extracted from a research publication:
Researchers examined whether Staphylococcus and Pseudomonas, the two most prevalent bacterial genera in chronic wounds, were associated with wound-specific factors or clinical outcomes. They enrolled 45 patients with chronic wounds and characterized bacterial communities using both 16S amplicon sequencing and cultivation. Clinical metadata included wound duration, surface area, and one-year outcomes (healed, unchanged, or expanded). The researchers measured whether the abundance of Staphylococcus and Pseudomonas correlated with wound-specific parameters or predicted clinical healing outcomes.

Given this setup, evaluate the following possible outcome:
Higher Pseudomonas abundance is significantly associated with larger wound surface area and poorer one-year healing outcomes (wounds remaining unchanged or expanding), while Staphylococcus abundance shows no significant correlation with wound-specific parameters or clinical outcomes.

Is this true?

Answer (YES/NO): NO